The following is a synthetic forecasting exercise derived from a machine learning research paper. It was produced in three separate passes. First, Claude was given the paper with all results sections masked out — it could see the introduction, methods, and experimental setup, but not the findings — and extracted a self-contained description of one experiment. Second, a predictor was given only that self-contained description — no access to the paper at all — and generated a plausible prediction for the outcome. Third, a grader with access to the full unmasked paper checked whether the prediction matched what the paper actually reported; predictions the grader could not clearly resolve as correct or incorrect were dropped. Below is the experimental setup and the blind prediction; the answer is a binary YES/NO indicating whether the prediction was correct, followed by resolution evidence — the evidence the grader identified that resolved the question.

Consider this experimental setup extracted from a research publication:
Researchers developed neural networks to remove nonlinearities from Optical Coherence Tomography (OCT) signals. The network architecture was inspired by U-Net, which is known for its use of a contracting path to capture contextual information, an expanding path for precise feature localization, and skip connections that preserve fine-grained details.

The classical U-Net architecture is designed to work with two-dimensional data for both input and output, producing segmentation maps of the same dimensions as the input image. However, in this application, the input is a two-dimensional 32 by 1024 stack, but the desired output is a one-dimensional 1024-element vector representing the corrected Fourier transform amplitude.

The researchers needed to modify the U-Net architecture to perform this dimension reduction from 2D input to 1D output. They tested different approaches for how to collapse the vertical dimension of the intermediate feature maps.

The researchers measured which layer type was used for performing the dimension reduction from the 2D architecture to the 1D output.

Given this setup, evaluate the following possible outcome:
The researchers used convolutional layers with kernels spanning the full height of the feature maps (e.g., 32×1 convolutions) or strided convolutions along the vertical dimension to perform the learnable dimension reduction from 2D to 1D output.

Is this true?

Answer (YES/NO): NO